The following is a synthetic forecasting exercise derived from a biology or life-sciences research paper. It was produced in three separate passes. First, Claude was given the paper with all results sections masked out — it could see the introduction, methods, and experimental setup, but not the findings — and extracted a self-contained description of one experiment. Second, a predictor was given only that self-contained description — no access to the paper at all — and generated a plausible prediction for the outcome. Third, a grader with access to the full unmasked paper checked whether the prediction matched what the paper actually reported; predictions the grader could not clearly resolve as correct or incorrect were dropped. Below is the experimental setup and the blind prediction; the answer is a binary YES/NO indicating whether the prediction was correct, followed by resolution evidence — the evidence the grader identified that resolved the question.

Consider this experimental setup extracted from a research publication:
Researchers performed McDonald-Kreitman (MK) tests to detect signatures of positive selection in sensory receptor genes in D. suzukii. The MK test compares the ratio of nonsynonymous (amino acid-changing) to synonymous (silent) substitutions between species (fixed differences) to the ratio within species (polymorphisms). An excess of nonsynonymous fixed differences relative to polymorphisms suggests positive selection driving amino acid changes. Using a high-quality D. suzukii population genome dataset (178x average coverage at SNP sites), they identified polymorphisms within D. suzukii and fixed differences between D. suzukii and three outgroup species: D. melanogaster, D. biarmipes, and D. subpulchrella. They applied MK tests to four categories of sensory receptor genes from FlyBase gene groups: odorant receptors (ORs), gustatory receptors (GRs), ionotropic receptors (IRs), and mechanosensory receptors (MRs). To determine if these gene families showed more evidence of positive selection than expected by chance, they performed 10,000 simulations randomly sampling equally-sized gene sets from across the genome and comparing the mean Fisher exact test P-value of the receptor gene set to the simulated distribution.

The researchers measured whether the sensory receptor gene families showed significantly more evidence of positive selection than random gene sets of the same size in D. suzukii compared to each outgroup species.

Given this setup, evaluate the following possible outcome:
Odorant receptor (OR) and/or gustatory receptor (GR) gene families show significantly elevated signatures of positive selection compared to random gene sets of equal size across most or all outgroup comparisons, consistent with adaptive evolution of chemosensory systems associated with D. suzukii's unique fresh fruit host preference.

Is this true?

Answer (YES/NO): YES